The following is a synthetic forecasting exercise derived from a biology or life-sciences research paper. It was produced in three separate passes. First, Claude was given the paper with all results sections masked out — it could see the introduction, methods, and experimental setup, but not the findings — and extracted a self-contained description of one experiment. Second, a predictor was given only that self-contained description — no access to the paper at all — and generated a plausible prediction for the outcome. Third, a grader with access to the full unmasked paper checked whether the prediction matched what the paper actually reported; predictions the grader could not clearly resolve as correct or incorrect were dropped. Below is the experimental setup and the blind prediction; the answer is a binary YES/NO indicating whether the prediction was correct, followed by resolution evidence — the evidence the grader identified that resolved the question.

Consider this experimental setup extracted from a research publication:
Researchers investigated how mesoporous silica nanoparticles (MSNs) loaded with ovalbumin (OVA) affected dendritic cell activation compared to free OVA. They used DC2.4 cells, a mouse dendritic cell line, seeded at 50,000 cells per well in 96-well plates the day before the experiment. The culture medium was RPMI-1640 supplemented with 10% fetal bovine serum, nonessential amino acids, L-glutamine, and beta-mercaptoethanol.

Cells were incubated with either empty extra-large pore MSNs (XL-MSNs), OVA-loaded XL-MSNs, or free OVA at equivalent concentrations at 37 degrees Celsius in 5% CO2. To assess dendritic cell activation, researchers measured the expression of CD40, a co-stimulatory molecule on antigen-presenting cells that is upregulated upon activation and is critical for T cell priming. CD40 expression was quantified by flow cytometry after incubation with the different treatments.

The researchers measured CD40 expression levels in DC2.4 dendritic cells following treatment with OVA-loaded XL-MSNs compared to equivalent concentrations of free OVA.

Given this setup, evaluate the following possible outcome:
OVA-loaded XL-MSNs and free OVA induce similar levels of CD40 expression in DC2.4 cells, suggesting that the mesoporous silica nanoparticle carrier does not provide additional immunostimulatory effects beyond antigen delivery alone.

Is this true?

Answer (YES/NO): NO